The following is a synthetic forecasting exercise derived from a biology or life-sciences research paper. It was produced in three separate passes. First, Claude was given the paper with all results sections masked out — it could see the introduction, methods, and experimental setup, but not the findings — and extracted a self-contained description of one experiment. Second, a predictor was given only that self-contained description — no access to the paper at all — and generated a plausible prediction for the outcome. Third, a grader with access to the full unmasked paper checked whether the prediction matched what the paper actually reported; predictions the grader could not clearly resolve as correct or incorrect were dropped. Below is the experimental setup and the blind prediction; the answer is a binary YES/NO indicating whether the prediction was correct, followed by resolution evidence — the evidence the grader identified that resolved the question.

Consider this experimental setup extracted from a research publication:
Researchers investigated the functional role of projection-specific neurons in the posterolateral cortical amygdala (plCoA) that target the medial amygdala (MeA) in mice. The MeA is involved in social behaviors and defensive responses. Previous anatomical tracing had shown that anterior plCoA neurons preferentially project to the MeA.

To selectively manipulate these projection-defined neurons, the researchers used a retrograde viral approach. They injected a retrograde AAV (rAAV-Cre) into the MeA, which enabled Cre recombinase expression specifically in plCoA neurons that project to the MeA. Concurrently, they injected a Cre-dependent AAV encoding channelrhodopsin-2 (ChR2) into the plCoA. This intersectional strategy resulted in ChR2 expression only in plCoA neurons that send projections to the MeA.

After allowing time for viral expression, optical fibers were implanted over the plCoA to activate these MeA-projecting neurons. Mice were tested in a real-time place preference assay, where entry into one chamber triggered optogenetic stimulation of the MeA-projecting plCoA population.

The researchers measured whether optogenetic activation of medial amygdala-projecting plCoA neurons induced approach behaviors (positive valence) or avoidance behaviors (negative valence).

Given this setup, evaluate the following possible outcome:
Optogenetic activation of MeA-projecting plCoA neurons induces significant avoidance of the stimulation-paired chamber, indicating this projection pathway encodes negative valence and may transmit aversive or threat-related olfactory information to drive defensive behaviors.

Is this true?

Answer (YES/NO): YES